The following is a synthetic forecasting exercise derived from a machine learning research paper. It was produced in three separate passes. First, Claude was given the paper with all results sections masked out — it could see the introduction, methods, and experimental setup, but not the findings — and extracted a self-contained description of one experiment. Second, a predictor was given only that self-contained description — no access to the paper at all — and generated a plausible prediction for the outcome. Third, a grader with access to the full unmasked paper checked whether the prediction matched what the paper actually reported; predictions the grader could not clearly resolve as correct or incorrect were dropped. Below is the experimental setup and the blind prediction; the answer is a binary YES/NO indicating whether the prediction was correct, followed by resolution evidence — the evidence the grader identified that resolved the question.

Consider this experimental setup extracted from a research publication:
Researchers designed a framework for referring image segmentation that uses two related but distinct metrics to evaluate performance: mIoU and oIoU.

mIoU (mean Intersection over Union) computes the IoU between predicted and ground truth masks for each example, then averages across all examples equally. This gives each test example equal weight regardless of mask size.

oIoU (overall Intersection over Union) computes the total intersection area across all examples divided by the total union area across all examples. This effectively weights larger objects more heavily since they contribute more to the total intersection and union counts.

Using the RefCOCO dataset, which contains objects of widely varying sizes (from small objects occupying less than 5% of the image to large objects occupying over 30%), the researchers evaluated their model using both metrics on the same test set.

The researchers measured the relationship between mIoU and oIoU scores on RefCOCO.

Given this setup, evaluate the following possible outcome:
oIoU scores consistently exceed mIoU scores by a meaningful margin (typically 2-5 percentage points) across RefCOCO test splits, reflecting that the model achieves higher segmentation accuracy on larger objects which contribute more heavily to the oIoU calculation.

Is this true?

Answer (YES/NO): NO